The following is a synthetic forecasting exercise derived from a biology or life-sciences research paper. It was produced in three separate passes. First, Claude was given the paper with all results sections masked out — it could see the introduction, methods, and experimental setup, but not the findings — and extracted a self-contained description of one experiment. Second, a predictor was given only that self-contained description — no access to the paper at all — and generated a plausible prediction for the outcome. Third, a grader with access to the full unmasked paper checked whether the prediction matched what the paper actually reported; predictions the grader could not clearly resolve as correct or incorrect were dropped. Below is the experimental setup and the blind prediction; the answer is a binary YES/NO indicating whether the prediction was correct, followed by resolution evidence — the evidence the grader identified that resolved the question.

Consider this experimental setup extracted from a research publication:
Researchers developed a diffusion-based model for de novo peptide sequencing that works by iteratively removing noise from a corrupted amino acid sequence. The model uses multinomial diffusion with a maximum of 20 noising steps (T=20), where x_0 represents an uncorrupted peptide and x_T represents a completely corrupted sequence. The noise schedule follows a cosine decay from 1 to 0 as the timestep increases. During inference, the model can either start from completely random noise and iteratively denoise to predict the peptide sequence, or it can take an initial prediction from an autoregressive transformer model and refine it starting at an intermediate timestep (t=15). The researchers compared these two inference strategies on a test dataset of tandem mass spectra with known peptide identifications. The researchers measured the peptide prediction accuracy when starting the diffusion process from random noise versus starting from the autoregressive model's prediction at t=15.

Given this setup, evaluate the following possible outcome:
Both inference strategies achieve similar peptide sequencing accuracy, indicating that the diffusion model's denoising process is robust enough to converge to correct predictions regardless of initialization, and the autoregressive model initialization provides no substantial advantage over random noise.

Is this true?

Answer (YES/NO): NO